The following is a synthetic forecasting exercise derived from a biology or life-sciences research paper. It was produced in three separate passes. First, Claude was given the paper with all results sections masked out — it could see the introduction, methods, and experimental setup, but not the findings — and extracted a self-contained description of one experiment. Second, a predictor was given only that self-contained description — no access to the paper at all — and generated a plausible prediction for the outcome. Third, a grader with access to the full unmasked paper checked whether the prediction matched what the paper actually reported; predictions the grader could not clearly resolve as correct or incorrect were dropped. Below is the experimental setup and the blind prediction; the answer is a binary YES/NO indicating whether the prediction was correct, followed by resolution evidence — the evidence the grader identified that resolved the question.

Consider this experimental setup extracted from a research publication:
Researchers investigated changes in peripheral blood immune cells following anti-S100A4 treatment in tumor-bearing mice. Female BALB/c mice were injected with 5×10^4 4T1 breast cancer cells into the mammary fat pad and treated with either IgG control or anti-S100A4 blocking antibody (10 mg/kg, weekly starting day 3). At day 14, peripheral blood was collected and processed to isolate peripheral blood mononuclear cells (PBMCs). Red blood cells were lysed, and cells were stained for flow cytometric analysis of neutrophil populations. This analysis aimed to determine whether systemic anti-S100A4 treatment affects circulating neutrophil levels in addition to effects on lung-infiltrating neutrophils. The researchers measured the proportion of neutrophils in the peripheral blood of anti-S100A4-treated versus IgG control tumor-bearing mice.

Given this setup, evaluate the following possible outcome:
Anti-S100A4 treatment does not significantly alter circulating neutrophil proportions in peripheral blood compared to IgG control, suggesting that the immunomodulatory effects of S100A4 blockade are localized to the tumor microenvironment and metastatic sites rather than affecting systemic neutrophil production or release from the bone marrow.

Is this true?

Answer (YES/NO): YES